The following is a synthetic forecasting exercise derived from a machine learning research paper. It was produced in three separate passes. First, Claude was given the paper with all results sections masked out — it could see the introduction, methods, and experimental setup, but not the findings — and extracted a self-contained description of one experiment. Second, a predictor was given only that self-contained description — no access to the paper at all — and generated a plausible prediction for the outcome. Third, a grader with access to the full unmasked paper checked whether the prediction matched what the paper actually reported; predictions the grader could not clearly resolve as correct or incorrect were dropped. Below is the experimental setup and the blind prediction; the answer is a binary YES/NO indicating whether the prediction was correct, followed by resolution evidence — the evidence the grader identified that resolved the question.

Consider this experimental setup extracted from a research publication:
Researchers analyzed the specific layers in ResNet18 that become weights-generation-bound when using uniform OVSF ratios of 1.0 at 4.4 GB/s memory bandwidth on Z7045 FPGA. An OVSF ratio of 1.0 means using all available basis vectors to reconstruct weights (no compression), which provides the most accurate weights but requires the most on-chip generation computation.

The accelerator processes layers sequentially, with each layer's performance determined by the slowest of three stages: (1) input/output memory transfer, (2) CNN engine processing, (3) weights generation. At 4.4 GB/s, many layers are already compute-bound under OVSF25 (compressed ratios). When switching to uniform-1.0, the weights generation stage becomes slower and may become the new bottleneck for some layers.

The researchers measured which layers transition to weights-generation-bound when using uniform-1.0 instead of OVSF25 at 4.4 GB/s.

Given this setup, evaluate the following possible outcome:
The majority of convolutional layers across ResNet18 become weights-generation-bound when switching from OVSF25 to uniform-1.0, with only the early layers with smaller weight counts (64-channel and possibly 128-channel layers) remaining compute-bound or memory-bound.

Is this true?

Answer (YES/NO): NO